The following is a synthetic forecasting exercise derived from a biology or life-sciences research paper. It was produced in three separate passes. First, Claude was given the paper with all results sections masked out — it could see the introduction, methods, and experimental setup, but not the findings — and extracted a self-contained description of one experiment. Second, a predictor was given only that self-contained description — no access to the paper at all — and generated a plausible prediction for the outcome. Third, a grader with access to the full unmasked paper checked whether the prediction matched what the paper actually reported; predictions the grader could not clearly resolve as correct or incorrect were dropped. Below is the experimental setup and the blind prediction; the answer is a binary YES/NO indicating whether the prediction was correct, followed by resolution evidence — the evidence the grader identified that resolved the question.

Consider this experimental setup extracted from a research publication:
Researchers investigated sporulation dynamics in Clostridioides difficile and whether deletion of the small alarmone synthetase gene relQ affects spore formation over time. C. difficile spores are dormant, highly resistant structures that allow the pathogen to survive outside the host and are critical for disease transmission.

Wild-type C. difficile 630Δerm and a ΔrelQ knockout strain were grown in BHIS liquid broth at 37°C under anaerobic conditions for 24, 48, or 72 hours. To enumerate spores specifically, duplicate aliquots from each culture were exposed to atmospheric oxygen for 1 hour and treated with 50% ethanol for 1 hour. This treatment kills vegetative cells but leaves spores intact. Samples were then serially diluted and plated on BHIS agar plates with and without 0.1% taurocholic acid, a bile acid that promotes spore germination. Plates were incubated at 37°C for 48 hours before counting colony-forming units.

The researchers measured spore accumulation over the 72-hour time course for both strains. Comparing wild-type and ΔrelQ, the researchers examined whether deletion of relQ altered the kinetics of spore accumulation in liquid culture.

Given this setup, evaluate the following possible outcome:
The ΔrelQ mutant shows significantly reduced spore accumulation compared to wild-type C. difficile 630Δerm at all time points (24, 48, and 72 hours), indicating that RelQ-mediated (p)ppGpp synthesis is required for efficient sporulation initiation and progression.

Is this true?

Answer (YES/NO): NO